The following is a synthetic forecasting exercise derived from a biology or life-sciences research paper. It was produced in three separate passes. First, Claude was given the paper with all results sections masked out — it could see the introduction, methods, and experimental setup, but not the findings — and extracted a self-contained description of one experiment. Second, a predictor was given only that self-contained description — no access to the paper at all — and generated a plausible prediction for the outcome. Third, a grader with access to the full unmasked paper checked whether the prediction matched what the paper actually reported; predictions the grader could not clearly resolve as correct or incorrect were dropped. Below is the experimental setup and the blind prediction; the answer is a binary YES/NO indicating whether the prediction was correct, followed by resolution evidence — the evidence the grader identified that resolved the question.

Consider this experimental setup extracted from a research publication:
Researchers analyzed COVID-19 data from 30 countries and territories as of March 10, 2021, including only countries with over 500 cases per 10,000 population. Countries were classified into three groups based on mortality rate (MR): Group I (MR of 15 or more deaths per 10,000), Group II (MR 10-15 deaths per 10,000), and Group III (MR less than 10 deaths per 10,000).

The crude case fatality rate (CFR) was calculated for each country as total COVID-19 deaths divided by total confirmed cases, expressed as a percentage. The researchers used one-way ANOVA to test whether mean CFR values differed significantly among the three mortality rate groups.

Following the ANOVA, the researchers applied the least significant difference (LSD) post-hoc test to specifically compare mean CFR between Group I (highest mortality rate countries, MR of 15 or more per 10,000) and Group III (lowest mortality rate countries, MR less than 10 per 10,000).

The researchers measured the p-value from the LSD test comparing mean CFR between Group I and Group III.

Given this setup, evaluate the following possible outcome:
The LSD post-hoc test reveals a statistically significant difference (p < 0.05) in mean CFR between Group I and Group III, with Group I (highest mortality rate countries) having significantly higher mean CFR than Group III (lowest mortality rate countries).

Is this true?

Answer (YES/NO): YES